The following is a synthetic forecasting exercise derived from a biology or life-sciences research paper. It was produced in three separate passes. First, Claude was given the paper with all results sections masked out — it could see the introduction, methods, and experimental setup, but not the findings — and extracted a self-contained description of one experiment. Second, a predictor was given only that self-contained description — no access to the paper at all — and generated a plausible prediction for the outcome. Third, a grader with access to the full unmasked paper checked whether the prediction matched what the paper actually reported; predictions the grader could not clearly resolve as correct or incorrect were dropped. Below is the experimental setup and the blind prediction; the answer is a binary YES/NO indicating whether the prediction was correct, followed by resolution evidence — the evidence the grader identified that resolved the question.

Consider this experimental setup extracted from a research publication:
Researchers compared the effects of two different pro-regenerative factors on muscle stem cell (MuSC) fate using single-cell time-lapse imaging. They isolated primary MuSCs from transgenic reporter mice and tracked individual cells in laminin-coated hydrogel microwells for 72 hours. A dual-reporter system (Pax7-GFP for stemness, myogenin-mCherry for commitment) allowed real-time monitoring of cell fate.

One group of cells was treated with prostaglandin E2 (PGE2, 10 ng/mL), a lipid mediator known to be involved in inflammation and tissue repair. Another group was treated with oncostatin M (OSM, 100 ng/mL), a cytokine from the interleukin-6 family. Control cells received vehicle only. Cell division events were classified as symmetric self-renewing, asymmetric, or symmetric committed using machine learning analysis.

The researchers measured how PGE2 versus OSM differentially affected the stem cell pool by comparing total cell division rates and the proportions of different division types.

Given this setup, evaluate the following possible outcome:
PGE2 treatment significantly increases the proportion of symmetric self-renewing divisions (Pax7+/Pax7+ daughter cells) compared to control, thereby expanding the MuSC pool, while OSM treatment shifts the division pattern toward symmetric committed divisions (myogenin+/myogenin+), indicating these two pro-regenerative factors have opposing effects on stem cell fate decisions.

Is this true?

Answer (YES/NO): NO